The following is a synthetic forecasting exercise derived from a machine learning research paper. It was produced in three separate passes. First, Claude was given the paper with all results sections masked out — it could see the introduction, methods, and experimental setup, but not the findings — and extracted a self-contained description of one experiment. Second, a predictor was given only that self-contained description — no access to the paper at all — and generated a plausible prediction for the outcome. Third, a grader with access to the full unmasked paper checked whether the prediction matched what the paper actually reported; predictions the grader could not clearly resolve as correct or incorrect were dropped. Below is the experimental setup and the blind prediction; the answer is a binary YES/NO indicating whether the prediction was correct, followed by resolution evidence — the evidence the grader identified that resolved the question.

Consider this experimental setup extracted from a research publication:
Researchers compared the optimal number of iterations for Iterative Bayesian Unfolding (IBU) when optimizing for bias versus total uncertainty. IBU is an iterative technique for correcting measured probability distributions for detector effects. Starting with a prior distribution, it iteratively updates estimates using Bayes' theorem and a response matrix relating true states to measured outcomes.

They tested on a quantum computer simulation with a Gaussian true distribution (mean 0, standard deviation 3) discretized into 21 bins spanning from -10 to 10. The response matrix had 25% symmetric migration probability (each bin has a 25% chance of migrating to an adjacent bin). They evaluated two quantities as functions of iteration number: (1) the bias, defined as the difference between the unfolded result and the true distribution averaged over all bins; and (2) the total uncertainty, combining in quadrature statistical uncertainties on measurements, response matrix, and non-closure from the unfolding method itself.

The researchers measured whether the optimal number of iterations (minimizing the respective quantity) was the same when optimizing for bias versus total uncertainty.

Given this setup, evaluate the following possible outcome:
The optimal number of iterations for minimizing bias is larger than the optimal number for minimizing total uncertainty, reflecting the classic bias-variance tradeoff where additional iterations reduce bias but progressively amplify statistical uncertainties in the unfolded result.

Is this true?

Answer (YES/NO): YES